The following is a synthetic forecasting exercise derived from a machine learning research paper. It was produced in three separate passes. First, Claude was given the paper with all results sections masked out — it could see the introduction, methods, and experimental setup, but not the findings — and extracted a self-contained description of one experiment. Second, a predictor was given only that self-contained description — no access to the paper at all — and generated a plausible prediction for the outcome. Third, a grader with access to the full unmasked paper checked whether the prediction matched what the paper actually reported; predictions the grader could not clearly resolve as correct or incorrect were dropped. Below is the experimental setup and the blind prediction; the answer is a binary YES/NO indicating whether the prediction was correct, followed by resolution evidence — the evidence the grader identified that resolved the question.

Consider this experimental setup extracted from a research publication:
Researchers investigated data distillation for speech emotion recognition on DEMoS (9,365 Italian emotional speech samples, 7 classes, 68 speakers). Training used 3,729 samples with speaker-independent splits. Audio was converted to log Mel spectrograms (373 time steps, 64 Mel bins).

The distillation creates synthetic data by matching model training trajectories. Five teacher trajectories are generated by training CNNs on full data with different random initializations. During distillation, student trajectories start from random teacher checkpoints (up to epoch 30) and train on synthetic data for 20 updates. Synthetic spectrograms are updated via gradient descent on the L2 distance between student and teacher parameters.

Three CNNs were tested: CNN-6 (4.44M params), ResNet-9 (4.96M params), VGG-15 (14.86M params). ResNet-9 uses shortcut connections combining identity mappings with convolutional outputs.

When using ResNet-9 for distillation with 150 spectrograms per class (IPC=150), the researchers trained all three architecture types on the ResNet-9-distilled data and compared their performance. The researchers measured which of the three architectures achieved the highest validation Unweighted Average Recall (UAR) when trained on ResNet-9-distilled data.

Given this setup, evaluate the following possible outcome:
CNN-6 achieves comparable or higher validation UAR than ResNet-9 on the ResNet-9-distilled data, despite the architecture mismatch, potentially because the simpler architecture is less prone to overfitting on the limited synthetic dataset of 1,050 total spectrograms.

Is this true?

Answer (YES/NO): YES